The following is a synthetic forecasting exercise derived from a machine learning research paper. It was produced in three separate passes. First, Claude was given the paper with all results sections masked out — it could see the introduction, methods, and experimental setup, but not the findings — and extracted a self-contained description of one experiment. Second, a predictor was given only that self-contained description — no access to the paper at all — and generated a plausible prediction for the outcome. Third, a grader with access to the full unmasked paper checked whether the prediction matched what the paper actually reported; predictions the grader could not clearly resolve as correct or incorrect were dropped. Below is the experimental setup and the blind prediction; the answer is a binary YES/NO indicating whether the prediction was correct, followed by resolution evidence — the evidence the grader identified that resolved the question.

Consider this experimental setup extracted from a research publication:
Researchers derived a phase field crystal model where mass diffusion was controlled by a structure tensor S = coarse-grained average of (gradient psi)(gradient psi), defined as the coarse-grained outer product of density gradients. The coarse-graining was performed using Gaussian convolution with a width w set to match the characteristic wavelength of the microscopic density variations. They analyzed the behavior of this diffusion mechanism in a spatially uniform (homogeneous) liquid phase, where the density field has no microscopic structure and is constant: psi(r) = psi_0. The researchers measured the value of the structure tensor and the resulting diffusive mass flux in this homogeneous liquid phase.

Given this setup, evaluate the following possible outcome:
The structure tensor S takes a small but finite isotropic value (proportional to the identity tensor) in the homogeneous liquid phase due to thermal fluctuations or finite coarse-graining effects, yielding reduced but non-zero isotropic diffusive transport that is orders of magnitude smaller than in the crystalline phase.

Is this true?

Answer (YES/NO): NO